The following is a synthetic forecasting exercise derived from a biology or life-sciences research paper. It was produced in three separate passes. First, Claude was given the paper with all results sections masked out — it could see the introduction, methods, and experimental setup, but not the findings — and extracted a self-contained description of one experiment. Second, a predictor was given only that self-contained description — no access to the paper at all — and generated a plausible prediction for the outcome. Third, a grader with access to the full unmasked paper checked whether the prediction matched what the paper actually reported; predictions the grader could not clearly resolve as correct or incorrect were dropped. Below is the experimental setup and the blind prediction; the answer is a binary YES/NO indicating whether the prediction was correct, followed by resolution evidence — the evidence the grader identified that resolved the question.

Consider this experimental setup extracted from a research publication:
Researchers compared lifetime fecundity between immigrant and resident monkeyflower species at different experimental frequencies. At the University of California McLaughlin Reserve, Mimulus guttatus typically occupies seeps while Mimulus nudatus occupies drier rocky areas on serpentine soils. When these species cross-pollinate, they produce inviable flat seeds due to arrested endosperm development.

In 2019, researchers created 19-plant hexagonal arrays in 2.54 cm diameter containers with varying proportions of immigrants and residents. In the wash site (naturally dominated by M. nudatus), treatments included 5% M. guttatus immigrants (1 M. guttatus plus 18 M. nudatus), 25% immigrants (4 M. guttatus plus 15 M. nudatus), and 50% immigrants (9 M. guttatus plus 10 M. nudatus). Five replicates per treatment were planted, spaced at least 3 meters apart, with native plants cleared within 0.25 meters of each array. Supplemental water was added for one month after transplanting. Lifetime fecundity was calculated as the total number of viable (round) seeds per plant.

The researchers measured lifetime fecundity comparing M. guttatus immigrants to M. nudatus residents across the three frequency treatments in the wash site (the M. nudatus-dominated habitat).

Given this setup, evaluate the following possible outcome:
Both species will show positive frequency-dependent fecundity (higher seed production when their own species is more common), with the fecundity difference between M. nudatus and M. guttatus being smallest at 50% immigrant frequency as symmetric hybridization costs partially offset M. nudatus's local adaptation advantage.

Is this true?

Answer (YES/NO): NO